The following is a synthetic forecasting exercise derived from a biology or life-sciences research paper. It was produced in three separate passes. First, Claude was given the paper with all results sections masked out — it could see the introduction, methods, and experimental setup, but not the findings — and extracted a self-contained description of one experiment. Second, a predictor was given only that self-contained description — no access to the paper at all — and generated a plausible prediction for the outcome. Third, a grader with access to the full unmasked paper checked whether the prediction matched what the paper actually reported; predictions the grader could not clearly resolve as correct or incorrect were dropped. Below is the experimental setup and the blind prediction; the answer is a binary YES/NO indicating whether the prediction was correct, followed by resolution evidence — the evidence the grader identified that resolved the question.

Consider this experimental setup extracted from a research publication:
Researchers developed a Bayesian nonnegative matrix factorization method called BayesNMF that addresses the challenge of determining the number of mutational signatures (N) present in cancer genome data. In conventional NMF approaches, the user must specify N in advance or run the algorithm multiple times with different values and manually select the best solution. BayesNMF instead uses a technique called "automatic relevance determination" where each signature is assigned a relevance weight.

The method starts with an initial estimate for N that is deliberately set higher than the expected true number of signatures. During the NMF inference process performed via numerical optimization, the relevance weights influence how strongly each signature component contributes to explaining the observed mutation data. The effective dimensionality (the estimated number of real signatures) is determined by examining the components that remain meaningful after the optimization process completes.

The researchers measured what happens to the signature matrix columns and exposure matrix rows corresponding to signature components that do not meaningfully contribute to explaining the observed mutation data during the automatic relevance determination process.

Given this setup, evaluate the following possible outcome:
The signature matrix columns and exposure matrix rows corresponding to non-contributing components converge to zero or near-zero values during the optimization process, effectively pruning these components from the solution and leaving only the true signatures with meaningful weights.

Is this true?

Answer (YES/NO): YES